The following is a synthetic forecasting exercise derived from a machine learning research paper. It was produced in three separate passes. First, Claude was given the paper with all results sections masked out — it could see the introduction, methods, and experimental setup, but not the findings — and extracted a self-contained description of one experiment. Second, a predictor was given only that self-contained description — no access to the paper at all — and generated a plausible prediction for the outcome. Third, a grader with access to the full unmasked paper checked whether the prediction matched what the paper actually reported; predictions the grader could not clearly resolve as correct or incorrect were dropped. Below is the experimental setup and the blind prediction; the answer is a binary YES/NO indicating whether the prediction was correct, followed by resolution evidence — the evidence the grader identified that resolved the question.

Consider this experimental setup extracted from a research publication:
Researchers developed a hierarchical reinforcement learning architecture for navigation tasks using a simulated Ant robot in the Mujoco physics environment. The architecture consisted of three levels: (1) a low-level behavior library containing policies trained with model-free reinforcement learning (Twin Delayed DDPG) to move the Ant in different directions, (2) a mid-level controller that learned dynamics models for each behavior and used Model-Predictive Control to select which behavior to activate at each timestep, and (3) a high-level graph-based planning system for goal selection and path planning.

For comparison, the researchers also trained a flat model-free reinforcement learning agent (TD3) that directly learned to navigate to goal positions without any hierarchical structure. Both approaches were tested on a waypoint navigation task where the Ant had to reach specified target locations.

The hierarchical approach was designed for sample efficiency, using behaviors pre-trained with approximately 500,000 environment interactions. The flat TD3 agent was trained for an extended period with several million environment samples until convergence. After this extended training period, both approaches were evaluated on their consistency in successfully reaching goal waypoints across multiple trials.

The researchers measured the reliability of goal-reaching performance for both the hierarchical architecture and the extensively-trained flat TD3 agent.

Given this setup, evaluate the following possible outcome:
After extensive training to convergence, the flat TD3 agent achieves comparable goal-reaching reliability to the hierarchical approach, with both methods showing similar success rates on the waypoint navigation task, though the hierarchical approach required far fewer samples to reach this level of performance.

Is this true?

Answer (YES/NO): NO